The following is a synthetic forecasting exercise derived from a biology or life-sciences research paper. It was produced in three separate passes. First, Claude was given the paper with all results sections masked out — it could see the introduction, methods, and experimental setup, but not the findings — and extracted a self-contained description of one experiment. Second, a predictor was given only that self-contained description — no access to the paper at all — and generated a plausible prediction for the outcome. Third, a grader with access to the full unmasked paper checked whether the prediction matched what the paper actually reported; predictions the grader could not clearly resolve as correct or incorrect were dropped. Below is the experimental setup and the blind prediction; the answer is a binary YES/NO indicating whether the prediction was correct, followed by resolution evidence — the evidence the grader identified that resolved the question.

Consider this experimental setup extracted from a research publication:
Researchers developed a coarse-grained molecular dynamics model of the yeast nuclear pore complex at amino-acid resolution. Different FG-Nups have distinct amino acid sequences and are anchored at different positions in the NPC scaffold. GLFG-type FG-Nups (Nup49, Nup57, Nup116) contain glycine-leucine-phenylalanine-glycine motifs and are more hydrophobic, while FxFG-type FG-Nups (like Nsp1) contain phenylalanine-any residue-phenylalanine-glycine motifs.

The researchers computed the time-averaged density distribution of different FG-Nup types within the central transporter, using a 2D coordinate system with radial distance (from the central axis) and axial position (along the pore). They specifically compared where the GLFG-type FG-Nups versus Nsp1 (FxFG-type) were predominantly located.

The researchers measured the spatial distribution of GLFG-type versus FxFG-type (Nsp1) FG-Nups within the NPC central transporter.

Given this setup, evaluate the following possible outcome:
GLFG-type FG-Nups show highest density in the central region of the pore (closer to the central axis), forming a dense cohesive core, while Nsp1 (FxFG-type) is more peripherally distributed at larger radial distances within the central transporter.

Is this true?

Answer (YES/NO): NO